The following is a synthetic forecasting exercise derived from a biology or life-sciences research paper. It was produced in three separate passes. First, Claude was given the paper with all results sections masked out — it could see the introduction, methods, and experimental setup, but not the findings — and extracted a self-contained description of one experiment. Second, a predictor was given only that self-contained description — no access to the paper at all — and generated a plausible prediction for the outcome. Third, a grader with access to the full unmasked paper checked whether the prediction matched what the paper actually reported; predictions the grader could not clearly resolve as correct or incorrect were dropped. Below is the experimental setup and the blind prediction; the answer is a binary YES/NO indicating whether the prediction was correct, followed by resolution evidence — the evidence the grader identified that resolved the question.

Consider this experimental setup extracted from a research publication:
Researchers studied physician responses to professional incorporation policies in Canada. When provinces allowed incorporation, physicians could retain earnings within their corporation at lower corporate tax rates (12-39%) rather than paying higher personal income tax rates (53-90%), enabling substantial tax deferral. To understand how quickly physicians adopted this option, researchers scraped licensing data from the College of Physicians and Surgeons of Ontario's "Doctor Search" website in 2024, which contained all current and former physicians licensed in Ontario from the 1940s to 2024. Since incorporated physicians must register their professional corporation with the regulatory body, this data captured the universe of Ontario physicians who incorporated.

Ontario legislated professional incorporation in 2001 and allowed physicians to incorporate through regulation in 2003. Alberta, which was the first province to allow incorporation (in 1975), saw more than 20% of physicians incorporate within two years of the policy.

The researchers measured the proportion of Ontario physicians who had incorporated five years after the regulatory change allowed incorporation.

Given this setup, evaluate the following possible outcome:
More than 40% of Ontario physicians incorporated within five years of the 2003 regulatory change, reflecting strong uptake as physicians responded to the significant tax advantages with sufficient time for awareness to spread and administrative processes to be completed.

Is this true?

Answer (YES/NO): YES